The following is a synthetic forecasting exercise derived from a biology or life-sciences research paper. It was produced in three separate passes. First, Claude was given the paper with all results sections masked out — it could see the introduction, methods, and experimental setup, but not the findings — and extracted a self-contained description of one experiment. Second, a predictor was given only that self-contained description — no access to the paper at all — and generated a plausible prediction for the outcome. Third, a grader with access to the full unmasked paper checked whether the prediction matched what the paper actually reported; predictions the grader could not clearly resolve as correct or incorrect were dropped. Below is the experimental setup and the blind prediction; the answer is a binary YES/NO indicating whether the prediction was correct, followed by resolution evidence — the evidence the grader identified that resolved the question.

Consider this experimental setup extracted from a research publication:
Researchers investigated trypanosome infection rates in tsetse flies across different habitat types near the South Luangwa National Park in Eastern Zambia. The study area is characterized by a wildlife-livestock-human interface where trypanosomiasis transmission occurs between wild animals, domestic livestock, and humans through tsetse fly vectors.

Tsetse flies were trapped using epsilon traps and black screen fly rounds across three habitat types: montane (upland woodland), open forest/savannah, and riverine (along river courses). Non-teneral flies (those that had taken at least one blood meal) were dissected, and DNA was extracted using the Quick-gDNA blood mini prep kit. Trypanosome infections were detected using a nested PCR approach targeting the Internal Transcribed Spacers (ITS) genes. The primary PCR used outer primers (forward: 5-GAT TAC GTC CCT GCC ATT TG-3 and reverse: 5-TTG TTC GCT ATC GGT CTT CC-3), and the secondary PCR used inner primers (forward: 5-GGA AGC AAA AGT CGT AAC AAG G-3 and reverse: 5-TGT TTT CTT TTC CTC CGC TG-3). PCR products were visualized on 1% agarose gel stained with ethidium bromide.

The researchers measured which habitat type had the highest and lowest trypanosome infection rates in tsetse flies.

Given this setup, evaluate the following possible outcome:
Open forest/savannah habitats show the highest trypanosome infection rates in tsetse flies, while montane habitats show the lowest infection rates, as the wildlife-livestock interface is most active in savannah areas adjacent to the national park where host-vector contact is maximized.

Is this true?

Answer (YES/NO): NO